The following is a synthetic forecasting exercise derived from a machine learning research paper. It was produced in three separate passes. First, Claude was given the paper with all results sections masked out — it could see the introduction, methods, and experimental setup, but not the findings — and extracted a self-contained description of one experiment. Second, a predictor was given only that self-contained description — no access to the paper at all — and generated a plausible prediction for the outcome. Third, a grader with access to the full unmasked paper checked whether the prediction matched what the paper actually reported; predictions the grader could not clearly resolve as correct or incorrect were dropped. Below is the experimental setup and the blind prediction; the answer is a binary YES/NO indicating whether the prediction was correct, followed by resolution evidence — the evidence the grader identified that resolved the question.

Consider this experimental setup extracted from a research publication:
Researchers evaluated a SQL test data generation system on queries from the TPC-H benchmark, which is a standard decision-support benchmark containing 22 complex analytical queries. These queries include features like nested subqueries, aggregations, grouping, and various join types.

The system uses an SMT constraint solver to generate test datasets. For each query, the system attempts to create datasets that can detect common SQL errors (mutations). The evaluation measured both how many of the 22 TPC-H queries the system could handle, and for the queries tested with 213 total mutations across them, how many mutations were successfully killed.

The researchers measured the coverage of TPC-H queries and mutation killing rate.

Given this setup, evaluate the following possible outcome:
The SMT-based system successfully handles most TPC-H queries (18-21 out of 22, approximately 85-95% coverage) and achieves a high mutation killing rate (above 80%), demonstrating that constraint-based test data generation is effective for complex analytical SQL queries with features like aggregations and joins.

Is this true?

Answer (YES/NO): NO